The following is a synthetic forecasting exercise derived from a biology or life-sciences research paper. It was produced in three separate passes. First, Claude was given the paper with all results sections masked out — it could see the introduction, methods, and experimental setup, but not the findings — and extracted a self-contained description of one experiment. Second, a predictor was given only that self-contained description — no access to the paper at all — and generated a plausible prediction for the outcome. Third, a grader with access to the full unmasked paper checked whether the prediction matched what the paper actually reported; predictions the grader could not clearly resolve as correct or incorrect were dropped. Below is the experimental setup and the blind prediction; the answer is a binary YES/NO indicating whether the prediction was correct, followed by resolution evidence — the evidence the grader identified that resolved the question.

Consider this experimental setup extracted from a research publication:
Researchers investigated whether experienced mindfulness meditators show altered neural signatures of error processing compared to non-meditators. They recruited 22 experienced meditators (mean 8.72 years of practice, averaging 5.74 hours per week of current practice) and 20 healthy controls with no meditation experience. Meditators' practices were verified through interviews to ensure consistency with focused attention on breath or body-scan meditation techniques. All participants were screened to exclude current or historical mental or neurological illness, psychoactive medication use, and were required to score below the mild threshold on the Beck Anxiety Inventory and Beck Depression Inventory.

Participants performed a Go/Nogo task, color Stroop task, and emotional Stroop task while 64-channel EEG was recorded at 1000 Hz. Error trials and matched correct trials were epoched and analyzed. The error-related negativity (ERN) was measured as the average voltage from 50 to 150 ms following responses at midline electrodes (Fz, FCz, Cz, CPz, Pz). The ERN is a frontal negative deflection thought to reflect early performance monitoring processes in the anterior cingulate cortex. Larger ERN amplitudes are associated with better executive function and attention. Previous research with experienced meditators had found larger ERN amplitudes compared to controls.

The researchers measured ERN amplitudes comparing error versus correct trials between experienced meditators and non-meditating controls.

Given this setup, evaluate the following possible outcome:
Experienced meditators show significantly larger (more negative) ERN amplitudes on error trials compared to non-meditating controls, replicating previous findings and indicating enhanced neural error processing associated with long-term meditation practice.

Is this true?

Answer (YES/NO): NO